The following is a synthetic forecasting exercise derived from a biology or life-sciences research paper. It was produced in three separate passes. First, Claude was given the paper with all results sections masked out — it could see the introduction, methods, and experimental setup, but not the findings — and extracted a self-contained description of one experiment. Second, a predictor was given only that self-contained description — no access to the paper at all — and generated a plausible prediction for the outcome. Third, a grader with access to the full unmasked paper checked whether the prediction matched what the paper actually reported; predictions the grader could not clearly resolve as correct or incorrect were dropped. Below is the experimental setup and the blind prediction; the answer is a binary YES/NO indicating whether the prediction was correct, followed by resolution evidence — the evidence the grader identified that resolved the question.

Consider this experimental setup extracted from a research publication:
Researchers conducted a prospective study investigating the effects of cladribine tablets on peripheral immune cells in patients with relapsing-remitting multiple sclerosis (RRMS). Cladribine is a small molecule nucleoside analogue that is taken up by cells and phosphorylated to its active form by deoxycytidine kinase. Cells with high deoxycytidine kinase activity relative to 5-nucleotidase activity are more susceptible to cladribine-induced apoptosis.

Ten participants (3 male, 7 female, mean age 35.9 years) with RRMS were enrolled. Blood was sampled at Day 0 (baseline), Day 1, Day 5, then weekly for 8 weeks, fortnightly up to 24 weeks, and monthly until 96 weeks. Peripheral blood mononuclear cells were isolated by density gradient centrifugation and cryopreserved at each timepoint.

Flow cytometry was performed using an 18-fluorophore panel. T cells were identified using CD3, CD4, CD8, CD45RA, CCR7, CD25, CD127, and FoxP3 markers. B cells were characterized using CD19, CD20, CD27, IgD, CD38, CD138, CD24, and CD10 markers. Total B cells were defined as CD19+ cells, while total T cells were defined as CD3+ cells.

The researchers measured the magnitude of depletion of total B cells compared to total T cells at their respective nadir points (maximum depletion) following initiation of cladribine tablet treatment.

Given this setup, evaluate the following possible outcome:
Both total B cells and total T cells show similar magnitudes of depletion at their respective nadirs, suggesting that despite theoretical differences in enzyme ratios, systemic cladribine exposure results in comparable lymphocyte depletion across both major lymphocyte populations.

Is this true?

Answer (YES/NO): NO